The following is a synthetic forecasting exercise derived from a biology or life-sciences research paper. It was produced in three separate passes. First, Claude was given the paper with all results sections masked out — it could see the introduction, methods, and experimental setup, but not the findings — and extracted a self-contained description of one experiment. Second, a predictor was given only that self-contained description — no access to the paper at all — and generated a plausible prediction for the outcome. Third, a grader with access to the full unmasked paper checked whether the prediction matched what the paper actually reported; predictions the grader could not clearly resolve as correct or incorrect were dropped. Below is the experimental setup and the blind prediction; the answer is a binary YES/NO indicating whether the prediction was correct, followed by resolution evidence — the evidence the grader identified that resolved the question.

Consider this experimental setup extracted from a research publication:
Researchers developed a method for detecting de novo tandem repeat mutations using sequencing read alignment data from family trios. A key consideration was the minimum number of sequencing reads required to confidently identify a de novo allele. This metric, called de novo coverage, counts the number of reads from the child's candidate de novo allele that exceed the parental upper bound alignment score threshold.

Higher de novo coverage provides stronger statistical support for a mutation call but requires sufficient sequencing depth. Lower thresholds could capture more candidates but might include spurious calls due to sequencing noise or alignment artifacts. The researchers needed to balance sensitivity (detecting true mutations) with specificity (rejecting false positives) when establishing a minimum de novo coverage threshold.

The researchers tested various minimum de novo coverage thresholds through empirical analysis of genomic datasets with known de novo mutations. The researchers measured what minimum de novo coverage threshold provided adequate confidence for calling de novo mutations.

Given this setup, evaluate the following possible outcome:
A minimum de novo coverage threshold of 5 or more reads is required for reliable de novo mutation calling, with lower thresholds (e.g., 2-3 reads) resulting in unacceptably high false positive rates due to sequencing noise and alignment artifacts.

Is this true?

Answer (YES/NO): YES